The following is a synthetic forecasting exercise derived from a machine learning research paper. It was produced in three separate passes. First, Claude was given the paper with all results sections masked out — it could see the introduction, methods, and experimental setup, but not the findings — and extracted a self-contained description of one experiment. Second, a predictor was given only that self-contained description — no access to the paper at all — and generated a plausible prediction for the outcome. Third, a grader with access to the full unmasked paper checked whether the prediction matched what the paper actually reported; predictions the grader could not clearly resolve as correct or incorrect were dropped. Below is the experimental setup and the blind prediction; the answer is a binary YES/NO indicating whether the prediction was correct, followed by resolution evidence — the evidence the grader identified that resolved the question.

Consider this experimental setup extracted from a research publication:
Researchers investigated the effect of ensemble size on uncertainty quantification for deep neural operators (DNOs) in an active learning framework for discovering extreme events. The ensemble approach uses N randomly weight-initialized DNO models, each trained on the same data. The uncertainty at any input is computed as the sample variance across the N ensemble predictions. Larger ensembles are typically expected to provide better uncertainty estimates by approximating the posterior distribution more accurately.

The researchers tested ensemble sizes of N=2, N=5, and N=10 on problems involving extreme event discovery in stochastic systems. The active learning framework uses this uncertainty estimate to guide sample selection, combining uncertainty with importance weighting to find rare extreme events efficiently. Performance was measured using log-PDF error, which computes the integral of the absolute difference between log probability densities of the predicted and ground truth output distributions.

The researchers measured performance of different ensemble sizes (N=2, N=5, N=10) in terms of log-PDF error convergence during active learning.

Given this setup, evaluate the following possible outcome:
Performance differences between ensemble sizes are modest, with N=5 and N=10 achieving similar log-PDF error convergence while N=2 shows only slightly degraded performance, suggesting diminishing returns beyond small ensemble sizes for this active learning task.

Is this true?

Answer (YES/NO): NO